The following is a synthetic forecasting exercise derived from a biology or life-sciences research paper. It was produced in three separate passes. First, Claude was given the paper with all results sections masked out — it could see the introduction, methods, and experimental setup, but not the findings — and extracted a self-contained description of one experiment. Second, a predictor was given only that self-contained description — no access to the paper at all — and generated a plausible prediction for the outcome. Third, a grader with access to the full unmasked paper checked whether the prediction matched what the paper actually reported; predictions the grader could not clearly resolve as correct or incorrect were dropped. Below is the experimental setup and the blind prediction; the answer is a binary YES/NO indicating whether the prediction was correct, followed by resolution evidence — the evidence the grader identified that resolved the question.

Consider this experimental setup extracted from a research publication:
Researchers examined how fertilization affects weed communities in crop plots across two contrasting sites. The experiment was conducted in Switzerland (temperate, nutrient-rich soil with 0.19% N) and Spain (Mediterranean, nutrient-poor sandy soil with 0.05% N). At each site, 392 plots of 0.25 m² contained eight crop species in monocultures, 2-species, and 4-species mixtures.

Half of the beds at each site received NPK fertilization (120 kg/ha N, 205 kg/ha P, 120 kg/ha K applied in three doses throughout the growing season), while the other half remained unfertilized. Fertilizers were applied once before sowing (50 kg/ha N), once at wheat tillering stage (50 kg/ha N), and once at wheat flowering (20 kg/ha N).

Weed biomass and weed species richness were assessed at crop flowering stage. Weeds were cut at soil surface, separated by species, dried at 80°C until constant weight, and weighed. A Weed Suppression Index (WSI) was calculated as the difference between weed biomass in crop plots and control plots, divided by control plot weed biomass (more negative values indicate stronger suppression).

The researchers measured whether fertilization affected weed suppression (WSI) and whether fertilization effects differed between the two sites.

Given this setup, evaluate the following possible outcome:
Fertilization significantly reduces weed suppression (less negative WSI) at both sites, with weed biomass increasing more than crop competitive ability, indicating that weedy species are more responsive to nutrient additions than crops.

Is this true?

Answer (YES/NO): NO